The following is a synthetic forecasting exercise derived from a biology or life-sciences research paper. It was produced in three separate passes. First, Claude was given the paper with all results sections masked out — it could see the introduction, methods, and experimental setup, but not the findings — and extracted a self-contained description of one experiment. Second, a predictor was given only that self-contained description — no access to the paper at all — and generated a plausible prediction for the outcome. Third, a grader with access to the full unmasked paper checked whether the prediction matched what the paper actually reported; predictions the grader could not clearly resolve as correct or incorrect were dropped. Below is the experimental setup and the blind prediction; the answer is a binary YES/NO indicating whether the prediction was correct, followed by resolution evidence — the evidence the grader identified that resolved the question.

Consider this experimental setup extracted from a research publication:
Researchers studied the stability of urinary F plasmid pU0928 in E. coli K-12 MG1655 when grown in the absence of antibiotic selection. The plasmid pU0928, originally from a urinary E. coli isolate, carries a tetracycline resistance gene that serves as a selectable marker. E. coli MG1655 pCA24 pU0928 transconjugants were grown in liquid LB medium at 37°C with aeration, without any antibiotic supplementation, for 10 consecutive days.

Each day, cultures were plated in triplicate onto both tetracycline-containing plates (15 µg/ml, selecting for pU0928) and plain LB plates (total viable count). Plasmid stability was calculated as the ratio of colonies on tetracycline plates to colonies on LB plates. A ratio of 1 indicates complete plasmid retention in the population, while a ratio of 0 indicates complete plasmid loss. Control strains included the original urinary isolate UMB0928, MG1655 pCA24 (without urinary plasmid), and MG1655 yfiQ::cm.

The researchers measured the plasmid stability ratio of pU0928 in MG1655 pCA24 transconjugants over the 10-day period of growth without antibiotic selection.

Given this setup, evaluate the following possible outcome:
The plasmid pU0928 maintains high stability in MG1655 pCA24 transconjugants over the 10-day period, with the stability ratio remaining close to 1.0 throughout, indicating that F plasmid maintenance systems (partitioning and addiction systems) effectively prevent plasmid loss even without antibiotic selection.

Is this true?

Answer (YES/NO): YES